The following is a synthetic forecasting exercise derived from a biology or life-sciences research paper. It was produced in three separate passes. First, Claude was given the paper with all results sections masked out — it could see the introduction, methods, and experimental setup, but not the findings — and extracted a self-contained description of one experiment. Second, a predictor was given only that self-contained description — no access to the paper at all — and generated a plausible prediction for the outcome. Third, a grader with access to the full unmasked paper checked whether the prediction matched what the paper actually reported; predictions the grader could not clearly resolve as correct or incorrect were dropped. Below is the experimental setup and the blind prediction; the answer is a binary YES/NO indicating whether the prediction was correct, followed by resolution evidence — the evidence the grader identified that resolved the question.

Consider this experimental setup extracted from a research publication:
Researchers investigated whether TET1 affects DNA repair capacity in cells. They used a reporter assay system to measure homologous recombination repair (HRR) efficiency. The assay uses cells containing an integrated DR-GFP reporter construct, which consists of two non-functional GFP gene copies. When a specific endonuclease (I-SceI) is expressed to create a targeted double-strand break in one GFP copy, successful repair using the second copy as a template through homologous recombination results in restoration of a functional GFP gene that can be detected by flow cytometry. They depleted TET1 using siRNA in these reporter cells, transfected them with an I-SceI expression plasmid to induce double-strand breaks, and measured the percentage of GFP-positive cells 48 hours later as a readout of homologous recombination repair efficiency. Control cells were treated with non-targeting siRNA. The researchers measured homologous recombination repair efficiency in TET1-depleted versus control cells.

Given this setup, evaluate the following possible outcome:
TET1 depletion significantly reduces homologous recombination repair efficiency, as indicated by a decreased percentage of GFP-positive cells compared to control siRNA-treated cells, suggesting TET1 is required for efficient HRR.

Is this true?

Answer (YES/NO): YES